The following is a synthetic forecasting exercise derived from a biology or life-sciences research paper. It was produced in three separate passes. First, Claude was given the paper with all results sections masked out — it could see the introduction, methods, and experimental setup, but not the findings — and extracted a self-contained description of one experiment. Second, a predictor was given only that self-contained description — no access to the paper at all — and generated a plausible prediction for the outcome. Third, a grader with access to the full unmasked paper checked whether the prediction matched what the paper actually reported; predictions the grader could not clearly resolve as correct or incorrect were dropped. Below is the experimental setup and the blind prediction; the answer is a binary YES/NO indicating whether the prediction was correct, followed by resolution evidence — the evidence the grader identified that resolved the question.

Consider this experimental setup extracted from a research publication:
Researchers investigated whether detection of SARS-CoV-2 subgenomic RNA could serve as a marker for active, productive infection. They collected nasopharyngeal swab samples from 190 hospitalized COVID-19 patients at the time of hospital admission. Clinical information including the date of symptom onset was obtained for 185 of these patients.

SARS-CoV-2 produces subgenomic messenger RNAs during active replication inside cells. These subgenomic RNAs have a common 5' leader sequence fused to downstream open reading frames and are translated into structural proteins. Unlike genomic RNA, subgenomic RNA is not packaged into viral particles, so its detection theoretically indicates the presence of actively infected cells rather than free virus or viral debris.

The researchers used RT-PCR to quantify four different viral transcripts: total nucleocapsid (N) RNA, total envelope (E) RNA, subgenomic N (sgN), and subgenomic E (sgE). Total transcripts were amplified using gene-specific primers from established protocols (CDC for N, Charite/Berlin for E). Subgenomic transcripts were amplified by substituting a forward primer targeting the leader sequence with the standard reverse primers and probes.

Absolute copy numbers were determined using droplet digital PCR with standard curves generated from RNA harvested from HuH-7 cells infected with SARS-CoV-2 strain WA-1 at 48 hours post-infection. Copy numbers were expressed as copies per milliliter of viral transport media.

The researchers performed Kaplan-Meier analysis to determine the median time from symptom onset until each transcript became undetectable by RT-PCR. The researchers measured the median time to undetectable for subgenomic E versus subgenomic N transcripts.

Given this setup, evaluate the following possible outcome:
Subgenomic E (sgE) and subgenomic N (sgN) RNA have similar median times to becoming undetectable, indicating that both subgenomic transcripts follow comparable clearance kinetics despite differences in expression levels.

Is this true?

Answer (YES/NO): NO